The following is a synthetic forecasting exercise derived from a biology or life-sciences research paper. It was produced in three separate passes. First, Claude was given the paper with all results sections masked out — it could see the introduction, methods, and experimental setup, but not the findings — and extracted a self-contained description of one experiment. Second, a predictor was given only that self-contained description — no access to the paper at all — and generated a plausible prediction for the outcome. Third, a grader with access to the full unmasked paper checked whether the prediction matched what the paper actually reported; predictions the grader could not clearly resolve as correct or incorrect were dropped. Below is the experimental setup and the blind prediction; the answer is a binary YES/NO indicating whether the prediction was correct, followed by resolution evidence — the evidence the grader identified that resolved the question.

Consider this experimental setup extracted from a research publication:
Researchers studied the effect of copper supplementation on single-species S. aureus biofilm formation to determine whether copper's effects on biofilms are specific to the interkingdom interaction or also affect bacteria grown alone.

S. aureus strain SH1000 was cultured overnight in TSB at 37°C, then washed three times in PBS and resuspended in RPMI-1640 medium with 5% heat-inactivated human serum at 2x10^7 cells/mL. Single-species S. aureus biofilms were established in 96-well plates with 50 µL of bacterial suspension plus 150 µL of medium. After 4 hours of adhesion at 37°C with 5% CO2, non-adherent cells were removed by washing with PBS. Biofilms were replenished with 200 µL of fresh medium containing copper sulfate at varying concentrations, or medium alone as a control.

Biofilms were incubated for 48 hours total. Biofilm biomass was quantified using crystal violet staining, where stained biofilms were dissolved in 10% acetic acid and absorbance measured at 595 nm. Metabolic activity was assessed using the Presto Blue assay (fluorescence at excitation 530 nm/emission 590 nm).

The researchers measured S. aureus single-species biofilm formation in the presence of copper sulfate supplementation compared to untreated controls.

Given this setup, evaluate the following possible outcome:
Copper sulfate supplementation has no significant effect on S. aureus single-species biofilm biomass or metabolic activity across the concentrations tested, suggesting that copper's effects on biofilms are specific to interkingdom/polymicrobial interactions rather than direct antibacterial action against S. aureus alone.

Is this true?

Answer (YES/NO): NO